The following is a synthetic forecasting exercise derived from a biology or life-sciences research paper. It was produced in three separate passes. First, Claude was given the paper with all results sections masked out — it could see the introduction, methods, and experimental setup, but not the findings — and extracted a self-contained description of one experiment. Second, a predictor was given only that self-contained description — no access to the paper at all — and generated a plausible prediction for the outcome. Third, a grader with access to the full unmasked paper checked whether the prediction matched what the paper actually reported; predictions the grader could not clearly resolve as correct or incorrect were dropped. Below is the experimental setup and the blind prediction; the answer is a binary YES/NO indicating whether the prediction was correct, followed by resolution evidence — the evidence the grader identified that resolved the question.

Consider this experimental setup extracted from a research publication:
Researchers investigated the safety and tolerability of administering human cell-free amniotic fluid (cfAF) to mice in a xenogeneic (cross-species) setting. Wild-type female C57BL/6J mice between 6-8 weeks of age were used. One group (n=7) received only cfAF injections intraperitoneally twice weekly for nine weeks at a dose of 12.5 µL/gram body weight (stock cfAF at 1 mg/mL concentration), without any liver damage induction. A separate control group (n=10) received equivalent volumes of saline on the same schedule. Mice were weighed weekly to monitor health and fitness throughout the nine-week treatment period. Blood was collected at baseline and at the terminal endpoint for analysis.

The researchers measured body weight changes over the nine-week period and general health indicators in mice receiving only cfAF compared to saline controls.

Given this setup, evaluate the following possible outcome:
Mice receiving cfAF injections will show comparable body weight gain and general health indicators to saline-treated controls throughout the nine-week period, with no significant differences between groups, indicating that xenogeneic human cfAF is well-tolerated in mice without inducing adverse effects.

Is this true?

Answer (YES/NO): NO